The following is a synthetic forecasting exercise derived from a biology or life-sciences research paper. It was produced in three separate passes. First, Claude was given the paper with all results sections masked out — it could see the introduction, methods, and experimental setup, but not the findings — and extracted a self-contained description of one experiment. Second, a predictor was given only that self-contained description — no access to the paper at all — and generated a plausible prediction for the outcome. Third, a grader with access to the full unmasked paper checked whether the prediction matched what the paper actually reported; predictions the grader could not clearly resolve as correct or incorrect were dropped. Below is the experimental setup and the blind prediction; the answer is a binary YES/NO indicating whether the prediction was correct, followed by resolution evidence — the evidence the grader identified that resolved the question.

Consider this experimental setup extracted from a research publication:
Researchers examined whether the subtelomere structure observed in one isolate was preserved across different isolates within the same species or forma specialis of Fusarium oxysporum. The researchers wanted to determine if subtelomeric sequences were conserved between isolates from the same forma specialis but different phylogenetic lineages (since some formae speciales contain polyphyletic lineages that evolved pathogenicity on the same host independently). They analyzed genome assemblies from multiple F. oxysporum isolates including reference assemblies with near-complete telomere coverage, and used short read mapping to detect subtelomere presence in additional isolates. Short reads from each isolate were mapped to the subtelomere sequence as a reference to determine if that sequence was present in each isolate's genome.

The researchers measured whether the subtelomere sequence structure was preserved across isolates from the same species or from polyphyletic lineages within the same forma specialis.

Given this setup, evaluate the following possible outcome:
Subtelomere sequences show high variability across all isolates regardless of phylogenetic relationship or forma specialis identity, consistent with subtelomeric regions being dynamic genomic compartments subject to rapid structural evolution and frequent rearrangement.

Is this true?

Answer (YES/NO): NO